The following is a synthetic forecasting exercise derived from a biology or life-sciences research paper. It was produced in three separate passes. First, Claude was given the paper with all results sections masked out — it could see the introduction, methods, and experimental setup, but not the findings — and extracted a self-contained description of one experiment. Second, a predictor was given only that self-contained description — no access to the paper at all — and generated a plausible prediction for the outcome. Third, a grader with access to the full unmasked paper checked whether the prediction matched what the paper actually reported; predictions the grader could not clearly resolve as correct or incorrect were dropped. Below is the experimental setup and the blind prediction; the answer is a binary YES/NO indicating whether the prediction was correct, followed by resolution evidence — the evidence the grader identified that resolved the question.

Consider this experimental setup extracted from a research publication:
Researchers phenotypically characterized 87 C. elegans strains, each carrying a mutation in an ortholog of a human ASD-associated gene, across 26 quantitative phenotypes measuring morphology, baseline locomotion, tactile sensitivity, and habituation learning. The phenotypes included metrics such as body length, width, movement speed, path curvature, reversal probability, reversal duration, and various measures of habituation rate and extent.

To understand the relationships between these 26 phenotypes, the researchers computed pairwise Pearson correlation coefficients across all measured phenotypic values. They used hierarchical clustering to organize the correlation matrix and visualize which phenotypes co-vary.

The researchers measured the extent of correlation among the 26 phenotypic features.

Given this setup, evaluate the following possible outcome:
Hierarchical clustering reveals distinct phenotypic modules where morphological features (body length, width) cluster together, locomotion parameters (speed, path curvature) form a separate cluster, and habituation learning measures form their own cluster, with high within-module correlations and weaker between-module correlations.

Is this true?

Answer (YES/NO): NO